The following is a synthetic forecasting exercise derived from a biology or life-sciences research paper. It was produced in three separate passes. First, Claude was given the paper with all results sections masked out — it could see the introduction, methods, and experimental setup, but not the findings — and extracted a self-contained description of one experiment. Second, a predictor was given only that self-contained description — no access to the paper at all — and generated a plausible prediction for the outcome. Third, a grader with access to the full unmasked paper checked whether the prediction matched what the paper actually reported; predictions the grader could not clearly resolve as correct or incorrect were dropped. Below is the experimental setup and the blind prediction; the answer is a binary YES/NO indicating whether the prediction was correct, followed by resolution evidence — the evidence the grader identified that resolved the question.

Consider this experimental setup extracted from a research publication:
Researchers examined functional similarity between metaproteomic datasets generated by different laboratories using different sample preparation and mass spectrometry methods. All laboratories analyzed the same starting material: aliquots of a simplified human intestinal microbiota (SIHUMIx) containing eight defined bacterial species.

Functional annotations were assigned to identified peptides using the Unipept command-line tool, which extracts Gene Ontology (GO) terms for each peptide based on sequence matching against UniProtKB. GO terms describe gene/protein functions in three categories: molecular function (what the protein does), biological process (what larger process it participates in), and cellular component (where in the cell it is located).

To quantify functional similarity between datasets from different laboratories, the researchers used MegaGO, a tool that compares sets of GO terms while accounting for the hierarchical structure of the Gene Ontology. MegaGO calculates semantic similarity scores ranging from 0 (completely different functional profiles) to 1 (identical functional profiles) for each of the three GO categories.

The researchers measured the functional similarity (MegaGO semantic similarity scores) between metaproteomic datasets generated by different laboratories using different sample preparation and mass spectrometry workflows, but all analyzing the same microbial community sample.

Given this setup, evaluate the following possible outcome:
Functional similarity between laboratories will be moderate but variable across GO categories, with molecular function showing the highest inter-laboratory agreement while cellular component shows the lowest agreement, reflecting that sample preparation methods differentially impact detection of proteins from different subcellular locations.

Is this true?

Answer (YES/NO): NO